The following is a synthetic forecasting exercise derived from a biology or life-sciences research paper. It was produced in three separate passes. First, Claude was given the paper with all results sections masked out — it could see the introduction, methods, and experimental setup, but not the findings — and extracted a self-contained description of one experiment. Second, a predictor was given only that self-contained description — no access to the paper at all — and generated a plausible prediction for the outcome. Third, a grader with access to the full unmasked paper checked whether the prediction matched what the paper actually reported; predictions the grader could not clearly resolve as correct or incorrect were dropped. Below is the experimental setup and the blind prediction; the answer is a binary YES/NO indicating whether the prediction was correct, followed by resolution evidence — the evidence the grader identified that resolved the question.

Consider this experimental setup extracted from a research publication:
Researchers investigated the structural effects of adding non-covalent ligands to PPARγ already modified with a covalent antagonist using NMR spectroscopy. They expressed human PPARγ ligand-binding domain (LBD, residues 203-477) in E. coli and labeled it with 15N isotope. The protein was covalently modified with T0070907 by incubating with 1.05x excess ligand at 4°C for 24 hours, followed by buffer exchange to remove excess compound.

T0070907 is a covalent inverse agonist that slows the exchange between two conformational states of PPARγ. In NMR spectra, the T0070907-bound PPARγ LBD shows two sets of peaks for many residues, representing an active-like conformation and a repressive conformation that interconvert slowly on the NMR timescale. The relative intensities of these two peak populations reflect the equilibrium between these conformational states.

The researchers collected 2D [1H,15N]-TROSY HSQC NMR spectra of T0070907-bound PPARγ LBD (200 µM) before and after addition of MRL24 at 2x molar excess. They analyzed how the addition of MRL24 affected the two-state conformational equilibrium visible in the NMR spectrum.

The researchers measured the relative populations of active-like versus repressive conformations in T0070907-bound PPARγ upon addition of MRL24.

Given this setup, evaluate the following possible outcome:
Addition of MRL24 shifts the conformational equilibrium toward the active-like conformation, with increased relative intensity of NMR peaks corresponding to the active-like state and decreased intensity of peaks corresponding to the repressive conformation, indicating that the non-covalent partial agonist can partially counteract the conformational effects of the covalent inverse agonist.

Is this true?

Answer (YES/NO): YES